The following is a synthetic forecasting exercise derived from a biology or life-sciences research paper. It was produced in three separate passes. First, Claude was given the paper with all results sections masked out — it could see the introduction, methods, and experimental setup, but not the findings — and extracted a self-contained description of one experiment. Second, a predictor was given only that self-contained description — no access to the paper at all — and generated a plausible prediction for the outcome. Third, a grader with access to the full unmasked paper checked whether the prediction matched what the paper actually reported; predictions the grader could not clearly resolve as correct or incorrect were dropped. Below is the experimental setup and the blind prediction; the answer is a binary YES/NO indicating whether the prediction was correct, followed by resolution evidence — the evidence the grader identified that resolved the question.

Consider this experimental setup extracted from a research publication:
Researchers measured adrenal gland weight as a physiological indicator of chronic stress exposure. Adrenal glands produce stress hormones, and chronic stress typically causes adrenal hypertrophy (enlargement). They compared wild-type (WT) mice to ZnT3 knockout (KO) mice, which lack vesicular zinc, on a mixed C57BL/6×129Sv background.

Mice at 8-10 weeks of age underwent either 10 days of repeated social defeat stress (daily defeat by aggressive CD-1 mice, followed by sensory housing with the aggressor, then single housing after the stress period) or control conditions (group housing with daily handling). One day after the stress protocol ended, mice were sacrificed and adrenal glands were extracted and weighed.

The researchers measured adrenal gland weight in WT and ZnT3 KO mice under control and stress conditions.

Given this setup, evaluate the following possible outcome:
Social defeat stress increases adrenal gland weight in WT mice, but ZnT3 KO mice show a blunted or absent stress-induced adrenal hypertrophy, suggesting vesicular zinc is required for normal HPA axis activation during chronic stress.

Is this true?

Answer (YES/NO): NO